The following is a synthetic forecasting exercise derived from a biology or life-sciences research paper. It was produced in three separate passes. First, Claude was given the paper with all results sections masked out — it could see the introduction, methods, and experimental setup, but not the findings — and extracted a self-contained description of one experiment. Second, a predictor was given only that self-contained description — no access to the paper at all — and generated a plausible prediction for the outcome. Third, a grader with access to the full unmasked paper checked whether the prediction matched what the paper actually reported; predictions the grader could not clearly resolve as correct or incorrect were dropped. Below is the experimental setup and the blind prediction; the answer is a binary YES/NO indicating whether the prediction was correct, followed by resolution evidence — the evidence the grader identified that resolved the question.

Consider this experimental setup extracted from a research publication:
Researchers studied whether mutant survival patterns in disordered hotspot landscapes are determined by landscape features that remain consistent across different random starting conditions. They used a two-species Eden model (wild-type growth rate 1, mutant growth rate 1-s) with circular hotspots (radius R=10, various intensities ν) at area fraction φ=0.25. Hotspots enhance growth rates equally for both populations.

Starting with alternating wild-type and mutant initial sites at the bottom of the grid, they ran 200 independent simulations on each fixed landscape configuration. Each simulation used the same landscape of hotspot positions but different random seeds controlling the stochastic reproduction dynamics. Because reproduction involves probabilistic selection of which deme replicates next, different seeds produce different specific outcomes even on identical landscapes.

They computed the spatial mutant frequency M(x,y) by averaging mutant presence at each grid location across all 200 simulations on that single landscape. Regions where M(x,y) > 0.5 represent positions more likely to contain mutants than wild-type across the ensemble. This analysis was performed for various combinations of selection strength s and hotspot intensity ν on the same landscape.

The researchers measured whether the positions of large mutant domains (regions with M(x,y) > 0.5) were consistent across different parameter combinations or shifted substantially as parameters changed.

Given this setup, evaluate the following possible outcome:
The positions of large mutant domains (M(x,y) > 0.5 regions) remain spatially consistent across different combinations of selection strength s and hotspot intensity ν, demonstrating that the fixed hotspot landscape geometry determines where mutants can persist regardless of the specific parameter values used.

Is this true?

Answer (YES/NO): YES